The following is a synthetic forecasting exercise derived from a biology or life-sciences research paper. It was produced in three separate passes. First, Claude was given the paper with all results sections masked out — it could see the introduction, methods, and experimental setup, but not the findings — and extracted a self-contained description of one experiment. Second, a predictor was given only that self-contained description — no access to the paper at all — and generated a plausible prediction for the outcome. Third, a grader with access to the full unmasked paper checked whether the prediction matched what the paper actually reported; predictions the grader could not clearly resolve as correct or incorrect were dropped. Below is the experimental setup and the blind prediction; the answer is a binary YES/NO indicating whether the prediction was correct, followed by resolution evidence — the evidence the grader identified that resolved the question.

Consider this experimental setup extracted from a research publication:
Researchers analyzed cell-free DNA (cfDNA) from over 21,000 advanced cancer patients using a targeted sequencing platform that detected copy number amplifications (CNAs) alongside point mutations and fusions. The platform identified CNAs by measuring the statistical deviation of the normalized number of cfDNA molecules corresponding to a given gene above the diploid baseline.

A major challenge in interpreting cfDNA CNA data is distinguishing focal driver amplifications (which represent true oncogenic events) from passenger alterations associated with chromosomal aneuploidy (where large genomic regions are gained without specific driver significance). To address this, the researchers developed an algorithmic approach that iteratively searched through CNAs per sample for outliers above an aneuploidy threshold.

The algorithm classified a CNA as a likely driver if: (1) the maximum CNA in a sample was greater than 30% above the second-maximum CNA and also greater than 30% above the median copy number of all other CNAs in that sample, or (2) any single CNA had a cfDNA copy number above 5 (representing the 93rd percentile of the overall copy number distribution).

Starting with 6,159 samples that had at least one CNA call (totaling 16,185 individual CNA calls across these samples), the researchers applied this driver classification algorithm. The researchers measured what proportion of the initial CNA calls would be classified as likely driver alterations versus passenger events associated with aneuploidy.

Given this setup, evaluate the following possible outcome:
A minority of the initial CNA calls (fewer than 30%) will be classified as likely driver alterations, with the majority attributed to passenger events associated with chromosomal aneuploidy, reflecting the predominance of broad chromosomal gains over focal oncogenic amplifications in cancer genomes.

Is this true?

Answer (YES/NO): YES